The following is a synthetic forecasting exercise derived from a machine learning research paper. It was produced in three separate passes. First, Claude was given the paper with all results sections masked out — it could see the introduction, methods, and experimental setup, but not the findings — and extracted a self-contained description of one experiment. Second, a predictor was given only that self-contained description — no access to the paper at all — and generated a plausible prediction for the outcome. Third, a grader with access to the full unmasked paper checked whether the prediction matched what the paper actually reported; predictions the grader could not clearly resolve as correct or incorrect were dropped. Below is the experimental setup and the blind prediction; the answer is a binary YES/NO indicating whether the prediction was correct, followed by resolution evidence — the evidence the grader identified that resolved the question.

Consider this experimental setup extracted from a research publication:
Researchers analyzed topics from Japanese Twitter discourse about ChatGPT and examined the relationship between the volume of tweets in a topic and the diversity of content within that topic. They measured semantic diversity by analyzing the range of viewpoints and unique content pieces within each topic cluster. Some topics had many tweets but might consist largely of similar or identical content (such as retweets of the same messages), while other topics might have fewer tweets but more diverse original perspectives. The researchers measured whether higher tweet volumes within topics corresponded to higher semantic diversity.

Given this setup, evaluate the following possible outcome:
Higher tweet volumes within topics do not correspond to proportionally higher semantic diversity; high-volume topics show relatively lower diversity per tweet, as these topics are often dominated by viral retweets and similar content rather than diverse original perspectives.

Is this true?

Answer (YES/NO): NO